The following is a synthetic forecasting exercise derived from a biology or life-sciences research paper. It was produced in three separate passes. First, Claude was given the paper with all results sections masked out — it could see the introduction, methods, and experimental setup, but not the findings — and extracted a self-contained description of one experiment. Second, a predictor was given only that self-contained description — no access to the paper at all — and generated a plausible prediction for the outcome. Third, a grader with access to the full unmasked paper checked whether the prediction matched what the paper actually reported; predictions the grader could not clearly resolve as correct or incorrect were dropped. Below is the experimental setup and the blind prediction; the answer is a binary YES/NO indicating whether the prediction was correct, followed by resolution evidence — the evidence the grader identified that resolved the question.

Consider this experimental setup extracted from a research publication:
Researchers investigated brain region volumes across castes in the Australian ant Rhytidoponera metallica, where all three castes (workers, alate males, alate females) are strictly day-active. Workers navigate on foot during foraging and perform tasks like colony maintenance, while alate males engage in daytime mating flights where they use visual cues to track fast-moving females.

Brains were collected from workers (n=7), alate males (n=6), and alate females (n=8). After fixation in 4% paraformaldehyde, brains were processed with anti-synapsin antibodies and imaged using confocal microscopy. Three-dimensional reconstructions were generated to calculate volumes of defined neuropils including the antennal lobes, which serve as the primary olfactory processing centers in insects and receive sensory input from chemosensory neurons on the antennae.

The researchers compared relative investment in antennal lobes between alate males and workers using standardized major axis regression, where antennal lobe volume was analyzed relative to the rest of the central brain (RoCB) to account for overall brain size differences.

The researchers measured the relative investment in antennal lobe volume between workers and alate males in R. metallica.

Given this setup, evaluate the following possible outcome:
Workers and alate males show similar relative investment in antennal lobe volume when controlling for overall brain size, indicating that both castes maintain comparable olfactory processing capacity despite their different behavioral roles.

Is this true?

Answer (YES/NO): YES